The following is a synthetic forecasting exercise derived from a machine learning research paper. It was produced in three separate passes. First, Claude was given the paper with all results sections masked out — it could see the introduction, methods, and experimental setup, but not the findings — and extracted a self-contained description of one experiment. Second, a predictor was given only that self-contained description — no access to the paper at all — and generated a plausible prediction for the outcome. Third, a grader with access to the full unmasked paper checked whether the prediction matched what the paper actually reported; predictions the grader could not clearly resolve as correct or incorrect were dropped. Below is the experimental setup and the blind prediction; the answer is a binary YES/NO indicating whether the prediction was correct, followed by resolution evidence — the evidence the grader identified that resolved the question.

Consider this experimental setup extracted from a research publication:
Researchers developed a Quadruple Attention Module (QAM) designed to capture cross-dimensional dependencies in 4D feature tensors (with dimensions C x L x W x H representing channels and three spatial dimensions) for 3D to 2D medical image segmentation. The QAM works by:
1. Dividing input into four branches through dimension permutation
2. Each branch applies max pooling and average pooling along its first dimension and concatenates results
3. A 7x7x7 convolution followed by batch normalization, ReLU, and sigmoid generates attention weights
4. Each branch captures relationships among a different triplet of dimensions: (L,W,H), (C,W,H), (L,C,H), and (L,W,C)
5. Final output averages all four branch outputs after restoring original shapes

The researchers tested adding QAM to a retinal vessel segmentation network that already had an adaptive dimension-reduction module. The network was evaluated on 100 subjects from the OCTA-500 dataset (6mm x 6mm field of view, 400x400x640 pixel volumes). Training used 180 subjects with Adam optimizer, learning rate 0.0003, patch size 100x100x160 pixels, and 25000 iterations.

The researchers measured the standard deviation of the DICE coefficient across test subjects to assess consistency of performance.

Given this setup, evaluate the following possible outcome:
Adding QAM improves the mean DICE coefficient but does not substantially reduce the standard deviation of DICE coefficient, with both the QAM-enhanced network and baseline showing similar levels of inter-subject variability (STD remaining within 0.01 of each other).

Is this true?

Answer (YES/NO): NO